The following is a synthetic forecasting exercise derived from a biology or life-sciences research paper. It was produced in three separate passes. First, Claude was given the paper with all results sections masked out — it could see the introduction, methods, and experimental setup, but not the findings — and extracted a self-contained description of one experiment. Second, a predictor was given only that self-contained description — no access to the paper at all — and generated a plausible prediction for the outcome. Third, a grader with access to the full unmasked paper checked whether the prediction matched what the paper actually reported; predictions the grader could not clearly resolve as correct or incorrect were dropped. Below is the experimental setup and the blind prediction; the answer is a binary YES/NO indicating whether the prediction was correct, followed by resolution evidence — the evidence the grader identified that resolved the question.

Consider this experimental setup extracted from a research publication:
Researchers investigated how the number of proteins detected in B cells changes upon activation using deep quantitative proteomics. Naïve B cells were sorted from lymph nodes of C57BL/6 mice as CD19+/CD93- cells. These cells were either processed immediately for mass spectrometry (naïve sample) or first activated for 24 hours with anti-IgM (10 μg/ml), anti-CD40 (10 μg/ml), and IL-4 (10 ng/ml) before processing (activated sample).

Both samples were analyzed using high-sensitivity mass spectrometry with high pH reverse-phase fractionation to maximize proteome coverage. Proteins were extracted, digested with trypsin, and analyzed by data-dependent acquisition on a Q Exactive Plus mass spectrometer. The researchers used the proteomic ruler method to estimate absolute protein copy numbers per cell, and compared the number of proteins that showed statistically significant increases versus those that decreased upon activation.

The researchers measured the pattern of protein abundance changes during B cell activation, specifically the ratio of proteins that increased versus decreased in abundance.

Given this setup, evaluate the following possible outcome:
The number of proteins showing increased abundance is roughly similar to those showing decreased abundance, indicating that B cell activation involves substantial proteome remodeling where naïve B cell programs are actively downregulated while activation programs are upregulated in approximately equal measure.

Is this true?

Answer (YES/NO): NO